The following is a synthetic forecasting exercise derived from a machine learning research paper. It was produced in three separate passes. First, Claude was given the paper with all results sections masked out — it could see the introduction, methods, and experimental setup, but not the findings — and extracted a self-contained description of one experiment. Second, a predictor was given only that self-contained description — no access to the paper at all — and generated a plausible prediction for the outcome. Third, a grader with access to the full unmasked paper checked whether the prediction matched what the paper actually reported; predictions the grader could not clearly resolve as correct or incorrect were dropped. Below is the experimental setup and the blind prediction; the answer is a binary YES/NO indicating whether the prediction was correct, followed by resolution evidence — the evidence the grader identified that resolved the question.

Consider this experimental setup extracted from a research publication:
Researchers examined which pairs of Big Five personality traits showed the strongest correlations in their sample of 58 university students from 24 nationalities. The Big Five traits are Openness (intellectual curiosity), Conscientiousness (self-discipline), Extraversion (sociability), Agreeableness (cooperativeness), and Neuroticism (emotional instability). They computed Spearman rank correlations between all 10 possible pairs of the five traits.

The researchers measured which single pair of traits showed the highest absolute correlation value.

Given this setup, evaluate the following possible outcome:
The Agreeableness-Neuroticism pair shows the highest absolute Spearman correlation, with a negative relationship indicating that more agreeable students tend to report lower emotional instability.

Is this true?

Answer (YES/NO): NO